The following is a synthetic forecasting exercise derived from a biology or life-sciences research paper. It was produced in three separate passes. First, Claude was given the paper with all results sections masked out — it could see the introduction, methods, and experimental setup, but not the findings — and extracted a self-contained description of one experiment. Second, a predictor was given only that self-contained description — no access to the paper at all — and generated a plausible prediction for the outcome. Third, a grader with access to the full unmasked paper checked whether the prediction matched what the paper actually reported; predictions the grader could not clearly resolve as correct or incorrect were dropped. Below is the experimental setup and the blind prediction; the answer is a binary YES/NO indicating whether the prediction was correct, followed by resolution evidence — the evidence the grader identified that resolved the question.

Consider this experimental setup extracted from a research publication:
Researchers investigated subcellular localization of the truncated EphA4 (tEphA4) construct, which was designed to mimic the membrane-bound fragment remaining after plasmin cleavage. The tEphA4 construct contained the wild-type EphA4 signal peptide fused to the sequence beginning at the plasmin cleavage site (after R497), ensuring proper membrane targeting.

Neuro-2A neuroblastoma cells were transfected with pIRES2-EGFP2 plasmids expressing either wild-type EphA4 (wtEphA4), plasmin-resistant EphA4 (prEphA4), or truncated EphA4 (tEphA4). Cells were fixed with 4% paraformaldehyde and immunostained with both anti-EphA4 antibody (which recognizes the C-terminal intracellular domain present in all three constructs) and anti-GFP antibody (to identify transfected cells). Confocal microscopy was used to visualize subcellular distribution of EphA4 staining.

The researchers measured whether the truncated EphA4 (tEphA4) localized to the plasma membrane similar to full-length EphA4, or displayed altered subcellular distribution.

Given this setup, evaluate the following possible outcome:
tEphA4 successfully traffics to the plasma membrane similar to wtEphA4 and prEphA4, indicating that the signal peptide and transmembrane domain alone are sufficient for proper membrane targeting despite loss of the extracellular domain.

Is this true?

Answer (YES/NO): YES